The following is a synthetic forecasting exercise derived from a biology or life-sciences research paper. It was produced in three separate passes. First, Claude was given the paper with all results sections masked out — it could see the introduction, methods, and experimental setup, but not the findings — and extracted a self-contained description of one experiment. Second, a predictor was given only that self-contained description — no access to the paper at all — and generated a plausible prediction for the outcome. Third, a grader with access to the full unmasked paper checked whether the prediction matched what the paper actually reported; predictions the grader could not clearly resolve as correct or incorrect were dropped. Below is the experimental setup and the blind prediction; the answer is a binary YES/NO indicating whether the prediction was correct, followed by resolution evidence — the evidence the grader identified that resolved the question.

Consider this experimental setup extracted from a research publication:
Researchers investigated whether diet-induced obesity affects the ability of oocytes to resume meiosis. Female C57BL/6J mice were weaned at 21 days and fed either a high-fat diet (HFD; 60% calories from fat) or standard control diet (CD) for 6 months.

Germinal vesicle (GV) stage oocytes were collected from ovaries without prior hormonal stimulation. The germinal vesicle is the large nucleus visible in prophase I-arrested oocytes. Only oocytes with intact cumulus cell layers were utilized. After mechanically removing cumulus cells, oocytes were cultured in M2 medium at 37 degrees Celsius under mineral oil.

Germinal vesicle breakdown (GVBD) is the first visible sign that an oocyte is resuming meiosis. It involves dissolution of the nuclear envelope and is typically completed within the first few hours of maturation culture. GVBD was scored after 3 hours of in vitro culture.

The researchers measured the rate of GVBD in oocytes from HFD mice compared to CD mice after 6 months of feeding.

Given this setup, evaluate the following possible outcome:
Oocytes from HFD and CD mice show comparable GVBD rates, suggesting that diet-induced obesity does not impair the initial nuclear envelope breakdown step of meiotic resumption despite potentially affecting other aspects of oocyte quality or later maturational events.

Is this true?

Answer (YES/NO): YES